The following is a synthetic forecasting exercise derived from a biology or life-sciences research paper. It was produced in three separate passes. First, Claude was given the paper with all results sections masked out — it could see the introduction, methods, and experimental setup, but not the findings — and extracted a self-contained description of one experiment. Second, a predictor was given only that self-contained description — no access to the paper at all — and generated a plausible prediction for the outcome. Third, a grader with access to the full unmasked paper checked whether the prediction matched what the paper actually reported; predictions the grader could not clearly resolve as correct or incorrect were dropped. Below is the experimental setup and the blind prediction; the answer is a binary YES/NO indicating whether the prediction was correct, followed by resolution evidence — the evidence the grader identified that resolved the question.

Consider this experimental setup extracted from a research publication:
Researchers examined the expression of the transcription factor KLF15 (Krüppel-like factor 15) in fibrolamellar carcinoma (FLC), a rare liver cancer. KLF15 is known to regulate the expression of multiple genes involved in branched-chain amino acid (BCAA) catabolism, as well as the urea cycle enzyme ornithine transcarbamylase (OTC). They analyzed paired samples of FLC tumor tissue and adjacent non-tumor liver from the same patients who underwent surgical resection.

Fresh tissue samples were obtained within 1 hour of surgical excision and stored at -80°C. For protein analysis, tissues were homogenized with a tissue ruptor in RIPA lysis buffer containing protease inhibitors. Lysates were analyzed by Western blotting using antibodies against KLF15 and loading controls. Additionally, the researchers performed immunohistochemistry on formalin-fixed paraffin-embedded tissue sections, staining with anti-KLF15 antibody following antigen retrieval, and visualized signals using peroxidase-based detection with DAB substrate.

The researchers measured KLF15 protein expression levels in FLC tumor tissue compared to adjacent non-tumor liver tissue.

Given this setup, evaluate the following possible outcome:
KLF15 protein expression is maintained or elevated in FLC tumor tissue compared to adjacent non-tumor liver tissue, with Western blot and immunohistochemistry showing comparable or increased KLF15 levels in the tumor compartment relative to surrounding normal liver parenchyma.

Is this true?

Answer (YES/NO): NO